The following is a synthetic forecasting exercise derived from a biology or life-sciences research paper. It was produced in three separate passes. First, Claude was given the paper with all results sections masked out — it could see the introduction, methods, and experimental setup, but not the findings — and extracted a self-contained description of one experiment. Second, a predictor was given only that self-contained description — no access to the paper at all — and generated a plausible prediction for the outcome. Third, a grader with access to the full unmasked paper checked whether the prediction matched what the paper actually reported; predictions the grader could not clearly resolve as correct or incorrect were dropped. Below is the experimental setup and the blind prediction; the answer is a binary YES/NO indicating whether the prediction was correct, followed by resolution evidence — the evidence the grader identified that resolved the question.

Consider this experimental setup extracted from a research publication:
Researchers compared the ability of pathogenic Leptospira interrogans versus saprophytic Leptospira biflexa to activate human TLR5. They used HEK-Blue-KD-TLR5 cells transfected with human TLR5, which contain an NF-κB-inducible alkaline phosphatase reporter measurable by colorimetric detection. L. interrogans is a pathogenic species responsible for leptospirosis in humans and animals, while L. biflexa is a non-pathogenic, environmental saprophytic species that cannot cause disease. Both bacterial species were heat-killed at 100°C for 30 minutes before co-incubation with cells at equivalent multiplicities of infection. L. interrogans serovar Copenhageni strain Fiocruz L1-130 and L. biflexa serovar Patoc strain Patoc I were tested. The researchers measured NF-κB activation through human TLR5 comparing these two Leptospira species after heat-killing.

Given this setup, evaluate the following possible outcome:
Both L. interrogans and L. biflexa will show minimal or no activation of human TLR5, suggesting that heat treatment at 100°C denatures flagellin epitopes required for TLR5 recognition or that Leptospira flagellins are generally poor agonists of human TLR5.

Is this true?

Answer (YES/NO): NO